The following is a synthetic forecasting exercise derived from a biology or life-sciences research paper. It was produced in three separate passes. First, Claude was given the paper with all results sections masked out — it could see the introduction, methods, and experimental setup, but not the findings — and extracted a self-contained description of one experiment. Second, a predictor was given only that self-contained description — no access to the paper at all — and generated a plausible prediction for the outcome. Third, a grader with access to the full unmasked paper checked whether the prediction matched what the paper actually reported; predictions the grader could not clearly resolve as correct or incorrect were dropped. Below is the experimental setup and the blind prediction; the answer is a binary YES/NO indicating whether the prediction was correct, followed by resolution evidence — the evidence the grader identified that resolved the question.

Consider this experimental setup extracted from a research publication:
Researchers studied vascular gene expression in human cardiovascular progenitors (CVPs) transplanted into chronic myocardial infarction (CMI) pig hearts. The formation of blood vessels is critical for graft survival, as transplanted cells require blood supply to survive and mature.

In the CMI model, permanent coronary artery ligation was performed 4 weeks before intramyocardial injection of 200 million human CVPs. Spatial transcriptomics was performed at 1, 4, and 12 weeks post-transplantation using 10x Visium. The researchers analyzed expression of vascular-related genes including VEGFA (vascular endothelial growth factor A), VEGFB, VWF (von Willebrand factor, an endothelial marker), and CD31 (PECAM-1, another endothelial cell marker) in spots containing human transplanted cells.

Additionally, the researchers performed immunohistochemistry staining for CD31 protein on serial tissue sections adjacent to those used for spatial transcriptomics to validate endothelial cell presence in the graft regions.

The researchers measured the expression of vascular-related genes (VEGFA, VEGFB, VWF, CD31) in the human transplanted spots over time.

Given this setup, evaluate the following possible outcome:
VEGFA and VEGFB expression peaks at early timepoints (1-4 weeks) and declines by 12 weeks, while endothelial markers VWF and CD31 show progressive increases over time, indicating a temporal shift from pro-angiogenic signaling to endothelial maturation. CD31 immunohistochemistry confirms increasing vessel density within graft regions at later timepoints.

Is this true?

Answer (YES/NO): NO